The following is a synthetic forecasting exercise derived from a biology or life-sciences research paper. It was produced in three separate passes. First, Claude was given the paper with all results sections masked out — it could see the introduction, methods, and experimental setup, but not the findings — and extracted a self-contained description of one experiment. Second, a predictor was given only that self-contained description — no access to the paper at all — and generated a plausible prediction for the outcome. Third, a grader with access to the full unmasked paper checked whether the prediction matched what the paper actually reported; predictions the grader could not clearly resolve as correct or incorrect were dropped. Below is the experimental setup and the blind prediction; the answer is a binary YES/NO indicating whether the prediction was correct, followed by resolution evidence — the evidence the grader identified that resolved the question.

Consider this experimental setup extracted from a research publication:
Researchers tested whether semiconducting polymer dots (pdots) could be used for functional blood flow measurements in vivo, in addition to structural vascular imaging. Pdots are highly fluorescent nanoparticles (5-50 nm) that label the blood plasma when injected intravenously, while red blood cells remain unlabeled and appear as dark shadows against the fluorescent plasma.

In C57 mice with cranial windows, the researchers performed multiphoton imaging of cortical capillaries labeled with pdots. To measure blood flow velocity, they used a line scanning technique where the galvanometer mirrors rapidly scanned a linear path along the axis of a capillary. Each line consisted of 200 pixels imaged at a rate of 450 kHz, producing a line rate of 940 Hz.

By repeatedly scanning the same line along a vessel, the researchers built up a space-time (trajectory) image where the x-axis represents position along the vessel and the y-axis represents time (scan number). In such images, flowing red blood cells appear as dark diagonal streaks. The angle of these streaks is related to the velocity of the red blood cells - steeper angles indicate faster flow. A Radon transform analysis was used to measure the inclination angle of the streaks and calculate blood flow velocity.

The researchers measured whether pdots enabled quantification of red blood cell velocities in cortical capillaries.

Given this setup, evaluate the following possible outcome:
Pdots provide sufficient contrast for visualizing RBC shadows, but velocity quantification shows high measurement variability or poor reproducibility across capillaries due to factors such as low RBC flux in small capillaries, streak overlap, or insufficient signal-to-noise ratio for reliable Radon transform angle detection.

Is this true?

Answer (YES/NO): NO